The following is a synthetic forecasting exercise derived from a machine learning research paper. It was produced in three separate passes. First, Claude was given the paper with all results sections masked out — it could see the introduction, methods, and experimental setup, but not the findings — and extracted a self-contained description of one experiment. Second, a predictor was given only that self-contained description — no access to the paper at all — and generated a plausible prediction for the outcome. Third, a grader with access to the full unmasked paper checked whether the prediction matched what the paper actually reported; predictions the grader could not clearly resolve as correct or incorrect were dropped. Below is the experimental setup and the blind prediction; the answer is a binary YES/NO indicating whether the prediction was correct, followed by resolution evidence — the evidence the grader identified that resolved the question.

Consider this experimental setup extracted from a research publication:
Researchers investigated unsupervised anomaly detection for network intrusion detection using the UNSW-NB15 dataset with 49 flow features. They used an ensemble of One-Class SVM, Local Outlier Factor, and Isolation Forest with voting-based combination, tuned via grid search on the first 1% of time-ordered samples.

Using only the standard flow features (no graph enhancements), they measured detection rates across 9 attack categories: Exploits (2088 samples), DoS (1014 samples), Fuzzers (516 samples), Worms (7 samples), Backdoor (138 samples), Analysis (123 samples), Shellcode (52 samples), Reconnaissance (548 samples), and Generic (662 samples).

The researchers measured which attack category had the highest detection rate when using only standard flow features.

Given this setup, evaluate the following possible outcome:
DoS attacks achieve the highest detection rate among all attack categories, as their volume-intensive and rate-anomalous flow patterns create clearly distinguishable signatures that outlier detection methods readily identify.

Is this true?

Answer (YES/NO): NO